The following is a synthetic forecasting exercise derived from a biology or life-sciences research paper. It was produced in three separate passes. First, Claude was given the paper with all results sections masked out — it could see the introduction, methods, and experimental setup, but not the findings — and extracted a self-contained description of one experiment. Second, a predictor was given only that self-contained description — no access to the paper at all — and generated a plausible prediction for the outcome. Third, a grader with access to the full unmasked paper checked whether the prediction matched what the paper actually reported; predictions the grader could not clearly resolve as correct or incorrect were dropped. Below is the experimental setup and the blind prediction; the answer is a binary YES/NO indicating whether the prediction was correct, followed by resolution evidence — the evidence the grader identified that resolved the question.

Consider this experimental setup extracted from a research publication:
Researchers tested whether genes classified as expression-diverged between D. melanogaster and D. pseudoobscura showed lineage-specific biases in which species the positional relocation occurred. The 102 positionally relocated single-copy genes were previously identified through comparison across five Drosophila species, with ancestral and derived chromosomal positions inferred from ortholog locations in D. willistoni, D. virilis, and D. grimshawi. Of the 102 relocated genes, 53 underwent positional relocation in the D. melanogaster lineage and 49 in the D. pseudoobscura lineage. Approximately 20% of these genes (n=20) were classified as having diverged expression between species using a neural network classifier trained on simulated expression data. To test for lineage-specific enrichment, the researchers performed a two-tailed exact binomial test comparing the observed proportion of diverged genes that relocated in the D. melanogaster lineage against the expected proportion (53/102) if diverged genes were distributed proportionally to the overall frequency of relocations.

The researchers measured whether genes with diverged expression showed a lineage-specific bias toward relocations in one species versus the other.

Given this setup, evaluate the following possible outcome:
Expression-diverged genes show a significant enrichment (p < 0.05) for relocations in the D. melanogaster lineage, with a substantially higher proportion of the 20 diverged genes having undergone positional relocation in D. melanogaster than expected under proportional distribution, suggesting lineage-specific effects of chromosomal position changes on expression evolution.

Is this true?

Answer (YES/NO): NO